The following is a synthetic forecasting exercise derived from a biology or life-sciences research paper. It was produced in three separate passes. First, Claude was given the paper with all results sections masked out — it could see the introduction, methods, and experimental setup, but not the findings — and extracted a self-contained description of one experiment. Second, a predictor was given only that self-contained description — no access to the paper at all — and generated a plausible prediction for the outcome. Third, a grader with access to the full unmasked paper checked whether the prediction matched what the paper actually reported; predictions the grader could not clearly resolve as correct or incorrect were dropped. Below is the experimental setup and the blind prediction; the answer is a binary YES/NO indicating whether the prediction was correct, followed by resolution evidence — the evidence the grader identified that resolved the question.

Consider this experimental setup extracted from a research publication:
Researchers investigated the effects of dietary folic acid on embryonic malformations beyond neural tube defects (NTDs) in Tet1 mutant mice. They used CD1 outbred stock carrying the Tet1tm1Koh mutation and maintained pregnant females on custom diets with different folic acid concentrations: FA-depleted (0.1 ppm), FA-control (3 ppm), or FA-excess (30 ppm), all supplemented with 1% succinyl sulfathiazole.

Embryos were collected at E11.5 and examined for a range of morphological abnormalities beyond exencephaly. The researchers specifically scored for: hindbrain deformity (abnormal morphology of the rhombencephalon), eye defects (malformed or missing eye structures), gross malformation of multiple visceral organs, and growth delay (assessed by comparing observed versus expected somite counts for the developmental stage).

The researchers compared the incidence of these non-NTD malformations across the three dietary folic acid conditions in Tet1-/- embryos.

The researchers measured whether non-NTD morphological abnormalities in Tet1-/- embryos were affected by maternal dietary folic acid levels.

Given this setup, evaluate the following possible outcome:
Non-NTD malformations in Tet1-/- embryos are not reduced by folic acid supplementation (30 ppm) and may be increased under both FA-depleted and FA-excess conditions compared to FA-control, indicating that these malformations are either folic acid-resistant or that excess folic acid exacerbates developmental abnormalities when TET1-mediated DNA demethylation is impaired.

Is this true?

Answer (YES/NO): YES